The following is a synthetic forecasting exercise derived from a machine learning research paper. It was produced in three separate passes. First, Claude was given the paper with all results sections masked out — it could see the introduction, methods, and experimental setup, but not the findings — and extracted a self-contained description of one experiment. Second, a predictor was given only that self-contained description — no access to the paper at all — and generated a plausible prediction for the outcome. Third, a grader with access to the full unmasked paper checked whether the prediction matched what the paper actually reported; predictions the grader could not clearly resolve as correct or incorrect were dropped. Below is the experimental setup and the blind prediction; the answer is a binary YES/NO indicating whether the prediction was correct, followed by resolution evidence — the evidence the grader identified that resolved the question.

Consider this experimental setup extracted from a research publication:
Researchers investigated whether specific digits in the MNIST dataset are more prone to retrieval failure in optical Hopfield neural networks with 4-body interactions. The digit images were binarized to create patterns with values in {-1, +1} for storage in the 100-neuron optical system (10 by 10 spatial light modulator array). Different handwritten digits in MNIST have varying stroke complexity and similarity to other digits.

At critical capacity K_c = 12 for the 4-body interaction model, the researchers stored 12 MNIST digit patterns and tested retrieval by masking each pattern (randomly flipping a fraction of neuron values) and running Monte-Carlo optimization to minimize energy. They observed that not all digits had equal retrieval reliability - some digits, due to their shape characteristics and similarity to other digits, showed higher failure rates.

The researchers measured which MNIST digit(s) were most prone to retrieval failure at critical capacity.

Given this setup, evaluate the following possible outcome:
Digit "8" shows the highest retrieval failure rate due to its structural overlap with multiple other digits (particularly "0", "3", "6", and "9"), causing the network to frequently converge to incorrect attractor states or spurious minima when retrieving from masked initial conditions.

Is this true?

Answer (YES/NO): NO